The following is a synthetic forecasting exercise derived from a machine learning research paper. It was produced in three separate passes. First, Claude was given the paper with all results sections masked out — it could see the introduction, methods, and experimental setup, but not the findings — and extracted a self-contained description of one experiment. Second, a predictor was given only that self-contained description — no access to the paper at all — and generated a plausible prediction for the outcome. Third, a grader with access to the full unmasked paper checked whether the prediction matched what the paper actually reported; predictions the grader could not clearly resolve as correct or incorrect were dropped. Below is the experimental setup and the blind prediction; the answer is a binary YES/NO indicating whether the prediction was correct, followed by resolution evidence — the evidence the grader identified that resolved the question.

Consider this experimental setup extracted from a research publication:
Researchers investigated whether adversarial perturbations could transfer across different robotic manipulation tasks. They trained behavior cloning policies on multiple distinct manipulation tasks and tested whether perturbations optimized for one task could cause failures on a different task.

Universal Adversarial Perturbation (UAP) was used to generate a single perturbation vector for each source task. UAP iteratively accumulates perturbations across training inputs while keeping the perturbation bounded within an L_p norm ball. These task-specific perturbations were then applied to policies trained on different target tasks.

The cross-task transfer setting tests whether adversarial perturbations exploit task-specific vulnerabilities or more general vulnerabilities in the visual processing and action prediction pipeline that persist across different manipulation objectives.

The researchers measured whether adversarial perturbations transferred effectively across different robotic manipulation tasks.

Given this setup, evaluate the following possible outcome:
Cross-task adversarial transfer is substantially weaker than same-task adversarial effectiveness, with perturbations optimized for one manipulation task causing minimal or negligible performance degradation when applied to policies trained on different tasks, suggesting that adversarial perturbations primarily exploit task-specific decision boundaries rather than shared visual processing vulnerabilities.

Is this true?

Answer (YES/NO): NO